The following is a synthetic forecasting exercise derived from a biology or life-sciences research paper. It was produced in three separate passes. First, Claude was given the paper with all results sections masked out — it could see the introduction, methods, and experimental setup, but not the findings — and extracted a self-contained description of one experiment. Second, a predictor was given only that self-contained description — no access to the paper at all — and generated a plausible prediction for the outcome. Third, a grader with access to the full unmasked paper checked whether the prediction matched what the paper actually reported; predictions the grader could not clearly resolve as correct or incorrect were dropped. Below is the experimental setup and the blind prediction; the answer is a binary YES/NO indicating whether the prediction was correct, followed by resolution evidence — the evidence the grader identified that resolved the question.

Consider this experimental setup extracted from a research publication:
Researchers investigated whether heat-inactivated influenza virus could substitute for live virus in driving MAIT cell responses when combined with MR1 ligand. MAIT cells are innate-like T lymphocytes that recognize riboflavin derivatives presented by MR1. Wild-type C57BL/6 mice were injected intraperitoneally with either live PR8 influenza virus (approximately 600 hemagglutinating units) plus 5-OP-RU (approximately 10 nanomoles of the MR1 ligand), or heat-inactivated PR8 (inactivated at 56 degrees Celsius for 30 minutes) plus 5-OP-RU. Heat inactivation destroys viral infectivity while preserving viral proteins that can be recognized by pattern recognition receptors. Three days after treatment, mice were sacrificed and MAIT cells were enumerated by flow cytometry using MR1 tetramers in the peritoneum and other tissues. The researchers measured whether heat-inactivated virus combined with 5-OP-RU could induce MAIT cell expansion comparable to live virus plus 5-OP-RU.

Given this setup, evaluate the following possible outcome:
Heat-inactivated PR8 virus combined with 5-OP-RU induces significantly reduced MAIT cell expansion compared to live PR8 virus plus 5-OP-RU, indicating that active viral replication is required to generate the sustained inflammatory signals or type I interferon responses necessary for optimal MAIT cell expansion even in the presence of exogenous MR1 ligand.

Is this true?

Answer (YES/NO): YES